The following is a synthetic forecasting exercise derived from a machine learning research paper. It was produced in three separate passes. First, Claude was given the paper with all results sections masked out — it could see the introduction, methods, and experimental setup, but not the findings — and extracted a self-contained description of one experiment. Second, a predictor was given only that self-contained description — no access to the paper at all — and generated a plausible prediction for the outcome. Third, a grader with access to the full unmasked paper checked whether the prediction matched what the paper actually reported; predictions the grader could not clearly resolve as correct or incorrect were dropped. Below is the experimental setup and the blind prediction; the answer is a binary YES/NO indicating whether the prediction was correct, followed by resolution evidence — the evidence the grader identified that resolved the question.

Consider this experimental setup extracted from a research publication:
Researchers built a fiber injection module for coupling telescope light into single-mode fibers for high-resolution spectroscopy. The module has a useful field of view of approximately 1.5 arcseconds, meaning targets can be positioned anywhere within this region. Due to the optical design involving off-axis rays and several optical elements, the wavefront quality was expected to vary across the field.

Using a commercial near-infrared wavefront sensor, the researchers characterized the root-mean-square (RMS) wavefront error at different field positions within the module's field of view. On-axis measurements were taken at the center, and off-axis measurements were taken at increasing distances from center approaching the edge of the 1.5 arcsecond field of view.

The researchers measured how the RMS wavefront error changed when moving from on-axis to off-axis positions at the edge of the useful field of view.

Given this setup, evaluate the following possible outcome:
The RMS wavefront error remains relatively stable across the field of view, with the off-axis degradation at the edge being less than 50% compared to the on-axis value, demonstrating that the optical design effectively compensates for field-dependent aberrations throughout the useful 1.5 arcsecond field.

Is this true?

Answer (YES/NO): NO